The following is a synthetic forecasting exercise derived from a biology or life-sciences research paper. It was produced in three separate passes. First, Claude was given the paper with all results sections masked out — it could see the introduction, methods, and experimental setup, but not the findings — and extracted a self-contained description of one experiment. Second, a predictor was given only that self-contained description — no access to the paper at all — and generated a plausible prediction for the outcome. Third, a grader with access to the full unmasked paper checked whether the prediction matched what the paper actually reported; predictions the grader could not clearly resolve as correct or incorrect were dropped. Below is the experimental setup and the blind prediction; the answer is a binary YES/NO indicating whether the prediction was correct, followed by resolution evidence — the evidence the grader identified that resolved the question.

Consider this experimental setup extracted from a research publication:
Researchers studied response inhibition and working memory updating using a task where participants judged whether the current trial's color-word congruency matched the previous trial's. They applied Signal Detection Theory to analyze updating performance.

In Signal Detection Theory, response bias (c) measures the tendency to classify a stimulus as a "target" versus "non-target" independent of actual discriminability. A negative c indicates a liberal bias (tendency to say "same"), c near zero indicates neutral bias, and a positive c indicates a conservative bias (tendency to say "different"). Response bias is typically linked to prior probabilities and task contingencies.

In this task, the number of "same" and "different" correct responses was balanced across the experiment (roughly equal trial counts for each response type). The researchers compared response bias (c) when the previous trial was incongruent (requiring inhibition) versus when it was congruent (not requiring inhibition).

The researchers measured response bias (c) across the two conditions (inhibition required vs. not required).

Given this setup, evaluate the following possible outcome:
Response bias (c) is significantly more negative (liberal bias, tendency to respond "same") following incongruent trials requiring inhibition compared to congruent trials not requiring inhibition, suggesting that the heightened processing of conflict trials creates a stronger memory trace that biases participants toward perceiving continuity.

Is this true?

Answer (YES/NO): NO